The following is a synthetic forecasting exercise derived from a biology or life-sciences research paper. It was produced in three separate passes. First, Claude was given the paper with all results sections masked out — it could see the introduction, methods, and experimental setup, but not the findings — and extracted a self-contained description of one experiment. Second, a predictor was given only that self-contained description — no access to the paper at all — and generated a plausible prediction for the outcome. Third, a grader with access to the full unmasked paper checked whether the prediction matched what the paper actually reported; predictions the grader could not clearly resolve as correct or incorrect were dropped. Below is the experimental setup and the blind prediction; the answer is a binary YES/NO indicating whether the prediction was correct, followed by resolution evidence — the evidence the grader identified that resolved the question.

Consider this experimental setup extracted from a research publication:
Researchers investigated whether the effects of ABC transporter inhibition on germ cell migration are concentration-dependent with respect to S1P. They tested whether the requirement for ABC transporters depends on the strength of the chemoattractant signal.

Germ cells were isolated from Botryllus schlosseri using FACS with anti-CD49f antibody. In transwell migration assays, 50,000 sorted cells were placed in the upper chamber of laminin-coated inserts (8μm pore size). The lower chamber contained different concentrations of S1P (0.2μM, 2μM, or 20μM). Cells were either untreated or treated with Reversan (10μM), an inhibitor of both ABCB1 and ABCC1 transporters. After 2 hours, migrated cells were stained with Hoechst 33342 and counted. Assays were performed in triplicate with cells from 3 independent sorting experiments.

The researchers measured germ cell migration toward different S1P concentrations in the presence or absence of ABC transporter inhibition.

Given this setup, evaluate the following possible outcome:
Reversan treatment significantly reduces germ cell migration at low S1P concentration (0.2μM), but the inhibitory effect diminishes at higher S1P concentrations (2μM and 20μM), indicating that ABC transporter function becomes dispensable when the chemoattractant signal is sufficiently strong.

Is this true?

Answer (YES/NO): YES